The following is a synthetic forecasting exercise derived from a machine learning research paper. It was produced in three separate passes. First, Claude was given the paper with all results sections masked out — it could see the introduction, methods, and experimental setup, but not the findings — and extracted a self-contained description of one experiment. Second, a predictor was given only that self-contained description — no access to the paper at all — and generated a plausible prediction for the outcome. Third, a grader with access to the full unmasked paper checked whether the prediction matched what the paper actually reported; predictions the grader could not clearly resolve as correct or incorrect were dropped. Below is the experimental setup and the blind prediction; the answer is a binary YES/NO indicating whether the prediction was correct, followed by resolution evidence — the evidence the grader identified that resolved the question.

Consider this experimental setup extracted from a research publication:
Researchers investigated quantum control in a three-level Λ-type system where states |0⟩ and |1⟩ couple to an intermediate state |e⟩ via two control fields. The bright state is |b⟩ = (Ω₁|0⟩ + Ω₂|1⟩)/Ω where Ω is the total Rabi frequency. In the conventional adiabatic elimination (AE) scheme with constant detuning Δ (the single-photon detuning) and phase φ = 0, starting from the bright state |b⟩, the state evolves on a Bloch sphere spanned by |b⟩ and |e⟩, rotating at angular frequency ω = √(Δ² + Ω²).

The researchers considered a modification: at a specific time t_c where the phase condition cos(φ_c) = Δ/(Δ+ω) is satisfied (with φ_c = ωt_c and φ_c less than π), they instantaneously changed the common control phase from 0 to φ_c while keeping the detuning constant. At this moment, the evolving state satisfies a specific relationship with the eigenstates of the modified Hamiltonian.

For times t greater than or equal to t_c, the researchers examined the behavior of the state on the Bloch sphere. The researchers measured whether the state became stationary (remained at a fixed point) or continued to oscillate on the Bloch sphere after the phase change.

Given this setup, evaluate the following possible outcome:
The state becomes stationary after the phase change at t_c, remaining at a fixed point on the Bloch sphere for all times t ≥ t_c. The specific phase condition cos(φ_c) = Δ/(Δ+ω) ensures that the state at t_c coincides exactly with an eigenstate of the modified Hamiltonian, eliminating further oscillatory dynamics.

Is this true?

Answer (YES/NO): YES